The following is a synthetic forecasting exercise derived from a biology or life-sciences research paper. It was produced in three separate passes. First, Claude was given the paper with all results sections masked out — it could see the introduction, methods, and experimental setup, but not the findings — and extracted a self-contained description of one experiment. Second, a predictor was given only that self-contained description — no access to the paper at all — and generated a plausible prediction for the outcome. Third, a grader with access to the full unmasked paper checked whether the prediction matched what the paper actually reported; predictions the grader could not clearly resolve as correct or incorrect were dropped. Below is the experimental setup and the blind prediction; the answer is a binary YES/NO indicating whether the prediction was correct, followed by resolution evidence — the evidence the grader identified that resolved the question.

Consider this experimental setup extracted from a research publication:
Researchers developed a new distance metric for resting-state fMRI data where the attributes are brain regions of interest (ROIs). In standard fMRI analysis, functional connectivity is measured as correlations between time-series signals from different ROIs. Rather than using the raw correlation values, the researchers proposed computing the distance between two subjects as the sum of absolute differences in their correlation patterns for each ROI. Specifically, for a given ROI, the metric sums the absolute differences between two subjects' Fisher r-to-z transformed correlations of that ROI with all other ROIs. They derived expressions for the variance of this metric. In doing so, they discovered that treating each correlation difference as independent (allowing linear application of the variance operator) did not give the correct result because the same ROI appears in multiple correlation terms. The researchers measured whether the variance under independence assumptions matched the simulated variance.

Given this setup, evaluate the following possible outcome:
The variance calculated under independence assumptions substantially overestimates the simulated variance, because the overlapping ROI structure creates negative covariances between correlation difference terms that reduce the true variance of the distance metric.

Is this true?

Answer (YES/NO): NO